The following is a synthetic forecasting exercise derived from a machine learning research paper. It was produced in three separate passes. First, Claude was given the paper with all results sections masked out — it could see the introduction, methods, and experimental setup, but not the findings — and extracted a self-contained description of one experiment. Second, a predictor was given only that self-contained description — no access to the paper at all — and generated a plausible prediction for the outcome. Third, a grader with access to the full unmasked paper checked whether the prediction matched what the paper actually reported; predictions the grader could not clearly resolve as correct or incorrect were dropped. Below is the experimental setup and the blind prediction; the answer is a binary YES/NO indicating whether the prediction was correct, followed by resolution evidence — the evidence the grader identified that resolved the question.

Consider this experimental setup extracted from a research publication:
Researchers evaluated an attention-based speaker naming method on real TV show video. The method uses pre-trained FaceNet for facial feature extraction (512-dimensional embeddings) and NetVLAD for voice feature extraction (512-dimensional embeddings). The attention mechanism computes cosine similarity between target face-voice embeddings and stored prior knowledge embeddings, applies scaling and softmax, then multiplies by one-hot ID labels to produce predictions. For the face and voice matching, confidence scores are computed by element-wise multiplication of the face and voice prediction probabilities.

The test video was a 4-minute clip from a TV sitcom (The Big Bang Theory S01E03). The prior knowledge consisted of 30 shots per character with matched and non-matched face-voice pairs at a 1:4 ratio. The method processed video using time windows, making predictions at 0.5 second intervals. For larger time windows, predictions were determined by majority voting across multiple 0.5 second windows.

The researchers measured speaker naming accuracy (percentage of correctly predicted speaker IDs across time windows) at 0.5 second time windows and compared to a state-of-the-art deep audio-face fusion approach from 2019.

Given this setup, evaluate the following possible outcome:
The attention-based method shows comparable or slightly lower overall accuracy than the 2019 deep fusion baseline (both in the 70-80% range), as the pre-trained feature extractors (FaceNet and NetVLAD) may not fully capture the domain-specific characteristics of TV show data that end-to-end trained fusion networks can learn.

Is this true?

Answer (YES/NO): NO